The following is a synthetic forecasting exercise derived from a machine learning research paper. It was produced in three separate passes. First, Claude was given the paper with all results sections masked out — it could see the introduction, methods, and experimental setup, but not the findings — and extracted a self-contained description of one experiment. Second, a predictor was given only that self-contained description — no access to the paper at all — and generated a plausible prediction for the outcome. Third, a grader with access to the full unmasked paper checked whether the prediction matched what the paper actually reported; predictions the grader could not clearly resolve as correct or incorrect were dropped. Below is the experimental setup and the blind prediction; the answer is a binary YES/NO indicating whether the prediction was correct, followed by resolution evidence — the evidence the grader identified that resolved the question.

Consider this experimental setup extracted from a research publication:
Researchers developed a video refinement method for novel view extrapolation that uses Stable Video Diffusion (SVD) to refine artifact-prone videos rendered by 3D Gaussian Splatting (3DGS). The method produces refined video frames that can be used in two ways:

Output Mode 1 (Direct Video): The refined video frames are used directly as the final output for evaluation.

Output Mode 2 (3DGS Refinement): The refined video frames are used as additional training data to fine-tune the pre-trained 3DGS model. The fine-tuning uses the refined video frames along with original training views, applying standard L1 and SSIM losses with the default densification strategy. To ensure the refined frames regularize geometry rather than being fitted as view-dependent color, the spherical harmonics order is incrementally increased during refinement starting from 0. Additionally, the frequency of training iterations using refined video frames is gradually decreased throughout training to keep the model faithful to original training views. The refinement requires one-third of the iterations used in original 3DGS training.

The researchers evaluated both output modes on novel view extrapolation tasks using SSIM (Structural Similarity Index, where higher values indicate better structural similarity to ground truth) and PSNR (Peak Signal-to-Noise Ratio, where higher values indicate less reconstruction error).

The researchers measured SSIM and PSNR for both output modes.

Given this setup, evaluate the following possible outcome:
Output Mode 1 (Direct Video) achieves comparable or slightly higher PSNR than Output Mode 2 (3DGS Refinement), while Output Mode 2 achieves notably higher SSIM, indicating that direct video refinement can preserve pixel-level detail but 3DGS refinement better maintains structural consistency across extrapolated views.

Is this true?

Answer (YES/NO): NO